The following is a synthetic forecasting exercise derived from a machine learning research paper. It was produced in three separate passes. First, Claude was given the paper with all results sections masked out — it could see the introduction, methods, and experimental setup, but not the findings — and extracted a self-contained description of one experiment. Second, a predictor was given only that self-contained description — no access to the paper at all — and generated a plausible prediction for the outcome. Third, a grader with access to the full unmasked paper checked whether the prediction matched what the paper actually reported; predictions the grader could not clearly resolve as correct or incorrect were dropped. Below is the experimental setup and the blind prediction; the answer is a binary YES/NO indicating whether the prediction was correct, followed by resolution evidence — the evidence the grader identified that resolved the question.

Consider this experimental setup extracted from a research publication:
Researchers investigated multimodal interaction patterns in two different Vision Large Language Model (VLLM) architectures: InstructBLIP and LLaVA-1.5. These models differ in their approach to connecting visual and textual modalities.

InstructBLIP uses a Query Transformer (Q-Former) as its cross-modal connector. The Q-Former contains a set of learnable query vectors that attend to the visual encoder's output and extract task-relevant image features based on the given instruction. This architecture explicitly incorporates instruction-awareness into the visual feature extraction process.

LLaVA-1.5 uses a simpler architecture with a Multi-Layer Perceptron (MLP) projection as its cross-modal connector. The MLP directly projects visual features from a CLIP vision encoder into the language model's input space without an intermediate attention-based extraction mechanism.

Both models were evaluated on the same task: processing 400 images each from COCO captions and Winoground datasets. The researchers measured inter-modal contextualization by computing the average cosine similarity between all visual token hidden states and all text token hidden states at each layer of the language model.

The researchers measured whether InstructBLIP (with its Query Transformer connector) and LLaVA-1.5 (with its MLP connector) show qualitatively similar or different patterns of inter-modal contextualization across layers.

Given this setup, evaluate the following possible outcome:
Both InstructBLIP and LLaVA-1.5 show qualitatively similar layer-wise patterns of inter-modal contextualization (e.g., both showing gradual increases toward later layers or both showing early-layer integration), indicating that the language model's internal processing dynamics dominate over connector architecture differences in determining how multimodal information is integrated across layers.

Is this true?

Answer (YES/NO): YES